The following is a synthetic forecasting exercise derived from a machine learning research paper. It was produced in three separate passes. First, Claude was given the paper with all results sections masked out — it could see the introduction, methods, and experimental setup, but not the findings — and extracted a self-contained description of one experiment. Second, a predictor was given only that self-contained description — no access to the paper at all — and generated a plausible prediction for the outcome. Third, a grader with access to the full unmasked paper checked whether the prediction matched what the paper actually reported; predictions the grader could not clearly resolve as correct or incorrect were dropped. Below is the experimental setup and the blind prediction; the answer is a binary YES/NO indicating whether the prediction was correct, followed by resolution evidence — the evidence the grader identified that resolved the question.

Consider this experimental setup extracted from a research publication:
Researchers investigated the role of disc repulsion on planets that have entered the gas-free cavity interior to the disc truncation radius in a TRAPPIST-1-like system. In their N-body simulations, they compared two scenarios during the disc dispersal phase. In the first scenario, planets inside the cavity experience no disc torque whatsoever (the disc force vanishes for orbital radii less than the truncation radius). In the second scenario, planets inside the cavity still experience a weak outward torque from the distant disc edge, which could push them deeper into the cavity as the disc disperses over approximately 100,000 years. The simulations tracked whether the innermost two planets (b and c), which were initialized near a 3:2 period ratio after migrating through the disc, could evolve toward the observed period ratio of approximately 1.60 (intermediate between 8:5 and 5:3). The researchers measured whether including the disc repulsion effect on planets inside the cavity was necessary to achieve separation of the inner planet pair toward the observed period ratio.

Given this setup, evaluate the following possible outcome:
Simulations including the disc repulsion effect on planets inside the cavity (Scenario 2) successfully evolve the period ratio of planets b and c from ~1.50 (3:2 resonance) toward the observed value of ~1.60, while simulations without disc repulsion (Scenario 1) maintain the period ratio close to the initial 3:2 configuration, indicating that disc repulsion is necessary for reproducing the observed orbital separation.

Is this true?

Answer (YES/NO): YES